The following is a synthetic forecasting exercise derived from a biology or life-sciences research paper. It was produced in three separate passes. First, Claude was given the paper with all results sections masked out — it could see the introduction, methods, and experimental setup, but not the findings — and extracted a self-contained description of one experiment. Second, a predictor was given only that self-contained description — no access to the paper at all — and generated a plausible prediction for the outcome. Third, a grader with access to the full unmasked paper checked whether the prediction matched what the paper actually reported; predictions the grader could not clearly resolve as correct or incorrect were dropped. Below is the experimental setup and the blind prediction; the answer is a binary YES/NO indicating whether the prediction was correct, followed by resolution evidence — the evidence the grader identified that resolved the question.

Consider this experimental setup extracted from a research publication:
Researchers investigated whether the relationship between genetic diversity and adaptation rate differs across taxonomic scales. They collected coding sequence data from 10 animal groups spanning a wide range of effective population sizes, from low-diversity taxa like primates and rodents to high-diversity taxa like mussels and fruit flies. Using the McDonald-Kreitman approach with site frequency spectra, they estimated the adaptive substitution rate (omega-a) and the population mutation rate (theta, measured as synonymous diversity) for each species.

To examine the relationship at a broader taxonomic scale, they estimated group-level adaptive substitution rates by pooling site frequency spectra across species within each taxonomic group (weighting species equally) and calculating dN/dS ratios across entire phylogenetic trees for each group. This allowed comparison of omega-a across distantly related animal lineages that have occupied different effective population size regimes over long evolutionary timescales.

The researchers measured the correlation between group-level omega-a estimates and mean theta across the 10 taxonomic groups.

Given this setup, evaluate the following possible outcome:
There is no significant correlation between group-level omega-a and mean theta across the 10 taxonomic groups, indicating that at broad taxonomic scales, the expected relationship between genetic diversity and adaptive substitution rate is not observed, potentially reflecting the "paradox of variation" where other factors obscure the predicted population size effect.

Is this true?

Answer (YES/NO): NO